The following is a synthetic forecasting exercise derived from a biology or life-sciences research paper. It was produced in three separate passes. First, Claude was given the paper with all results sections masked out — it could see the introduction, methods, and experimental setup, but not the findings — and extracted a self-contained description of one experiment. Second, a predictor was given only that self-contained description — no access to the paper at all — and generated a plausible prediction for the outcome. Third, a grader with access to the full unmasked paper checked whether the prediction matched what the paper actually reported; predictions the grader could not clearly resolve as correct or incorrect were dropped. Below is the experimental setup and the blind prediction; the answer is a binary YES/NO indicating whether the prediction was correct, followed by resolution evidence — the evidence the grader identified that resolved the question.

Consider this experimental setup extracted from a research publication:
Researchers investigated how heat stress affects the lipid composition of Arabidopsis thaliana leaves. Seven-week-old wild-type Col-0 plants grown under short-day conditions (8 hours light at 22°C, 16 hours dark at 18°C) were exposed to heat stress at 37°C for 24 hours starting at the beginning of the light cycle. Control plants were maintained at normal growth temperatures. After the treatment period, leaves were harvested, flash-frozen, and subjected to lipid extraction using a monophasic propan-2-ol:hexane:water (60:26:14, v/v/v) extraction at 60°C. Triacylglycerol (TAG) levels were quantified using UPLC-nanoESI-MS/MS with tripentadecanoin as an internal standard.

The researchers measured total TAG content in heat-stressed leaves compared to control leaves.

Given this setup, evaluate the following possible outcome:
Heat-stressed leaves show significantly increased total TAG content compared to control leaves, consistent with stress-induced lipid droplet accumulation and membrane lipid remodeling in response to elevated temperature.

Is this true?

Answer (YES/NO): YES